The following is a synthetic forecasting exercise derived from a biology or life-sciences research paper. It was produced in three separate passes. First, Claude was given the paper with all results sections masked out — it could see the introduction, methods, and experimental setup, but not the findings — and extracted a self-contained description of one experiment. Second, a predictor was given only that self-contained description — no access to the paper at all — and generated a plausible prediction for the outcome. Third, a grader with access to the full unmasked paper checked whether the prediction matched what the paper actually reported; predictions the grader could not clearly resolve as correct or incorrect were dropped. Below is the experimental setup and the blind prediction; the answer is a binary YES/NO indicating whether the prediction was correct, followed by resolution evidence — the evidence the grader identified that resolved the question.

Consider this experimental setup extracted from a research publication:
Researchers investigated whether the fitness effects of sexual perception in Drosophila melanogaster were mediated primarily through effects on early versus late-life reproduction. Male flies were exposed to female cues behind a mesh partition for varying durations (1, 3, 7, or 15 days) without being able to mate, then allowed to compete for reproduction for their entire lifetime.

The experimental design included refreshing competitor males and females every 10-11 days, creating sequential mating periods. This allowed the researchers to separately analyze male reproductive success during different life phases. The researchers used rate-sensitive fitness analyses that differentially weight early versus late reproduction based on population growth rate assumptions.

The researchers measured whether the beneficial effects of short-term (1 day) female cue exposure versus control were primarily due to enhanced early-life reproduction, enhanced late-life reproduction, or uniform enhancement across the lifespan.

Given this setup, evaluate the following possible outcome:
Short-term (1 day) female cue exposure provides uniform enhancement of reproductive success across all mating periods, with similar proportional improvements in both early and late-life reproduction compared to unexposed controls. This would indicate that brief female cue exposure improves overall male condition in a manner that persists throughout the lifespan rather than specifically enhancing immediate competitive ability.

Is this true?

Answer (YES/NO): YES